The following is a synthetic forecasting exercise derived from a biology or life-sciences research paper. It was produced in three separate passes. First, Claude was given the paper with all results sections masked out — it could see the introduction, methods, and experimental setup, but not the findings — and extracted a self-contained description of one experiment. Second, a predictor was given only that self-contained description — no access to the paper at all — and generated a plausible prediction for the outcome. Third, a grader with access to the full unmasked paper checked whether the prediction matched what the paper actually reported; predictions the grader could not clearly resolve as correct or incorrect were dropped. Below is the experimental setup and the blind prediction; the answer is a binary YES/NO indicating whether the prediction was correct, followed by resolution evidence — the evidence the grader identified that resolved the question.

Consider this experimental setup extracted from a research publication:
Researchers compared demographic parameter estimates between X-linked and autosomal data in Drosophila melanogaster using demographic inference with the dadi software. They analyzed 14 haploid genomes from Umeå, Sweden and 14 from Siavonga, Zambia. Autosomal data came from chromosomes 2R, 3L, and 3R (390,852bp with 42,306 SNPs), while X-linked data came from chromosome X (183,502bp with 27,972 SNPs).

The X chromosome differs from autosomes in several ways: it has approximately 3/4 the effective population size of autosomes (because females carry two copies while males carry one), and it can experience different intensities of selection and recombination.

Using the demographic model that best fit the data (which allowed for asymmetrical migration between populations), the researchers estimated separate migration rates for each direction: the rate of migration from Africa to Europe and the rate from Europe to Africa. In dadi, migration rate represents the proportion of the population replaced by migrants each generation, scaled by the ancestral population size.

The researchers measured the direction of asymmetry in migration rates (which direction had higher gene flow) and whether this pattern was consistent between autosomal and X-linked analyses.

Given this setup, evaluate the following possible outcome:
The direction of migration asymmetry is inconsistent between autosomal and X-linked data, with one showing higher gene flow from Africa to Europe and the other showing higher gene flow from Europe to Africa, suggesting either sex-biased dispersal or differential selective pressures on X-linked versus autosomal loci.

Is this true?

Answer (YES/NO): NO